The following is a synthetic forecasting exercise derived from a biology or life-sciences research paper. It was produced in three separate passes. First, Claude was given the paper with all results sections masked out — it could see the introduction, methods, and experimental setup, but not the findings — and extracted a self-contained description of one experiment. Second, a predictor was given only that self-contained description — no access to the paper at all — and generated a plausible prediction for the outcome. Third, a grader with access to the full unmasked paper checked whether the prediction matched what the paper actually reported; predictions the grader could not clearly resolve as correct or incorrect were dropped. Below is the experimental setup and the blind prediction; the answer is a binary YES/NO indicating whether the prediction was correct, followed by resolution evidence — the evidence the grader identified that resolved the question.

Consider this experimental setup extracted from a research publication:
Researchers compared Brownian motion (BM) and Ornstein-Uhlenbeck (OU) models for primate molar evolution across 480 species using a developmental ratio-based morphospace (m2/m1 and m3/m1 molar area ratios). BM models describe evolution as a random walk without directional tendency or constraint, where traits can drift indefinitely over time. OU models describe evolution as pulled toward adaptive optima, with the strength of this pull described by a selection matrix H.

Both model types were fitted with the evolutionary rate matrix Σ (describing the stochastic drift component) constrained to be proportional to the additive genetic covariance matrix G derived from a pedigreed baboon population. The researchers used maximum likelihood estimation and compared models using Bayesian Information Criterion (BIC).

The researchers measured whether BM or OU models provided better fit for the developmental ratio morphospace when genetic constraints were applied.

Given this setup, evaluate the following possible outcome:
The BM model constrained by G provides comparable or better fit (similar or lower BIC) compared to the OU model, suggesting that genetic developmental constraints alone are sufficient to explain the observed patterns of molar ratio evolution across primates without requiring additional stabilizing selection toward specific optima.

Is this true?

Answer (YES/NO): NO